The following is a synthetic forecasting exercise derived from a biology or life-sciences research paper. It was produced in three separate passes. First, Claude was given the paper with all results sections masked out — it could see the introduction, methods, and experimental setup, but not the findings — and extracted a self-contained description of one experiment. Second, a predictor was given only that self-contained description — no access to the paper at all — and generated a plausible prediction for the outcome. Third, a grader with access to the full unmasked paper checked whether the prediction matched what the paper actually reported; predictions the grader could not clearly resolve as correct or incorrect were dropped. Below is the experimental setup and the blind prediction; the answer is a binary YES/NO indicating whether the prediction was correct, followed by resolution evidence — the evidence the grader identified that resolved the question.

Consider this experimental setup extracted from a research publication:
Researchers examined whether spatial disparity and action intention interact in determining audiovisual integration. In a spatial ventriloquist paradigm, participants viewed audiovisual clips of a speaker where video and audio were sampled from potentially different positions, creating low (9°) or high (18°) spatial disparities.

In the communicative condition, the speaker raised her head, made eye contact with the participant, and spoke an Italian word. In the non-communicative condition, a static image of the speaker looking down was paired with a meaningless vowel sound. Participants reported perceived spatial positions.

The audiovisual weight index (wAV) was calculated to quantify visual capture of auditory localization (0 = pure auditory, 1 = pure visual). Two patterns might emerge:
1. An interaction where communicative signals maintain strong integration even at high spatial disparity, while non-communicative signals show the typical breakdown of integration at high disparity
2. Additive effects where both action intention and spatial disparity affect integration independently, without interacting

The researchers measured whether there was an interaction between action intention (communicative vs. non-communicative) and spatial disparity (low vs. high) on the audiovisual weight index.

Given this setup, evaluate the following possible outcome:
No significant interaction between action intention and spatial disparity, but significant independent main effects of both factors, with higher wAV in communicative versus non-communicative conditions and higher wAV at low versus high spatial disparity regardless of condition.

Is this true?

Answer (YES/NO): NO